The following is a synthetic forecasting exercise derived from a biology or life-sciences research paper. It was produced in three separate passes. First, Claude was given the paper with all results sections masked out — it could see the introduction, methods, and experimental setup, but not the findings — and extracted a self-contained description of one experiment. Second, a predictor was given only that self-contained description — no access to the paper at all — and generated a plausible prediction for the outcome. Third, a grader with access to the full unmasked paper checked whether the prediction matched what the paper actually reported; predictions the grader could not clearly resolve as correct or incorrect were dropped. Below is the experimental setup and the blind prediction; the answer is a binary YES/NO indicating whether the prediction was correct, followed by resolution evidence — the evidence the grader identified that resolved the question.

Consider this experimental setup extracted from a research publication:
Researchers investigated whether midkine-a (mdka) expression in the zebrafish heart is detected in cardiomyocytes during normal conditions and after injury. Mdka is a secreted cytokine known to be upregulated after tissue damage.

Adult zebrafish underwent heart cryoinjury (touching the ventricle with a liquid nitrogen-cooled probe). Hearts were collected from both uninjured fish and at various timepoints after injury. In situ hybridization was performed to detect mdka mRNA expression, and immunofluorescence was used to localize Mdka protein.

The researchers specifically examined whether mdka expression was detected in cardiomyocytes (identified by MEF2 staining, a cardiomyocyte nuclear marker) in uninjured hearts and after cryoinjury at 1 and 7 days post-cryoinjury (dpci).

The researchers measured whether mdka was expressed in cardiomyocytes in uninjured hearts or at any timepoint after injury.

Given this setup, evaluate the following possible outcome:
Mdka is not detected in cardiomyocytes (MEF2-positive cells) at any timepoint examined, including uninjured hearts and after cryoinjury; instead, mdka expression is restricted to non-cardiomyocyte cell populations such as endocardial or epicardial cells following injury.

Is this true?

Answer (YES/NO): YES